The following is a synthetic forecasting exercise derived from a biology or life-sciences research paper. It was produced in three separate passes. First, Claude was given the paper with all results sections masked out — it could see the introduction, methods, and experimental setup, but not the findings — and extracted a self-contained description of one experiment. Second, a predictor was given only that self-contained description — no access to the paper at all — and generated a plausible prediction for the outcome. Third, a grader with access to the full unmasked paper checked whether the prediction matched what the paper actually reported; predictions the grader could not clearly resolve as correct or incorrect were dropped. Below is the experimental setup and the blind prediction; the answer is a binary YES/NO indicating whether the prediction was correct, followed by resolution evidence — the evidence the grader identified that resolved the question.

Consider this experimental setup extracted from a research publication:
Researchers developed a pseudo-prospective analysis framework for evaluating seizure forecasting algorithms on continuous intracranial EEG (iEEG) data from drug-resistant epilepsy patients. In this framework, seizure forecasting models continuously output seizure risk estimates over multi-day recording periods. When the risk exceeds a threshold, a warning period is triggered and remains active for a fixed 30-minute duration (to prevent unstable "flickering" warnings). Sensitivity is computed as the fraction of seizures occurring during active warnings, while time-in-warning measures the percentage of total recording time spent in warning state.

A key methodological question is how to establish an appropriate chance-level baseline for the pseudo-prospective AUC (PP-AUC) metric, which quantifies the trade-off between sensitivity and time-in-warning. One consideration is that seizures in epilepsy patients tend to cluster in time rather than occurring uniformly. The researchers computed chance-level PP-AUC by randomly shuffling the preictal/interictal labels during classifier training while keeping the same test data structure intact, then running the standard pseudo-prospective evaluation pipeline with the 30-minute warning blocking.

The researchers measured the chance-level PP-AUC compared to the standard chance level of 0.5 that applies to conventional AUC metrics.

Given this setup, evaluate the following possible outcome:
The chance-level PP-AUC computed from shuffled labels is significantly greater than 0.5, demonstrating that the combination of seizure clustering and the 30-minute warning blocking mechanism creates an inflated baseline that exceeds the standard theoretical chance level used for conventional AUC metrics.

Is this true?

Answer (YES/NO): NO